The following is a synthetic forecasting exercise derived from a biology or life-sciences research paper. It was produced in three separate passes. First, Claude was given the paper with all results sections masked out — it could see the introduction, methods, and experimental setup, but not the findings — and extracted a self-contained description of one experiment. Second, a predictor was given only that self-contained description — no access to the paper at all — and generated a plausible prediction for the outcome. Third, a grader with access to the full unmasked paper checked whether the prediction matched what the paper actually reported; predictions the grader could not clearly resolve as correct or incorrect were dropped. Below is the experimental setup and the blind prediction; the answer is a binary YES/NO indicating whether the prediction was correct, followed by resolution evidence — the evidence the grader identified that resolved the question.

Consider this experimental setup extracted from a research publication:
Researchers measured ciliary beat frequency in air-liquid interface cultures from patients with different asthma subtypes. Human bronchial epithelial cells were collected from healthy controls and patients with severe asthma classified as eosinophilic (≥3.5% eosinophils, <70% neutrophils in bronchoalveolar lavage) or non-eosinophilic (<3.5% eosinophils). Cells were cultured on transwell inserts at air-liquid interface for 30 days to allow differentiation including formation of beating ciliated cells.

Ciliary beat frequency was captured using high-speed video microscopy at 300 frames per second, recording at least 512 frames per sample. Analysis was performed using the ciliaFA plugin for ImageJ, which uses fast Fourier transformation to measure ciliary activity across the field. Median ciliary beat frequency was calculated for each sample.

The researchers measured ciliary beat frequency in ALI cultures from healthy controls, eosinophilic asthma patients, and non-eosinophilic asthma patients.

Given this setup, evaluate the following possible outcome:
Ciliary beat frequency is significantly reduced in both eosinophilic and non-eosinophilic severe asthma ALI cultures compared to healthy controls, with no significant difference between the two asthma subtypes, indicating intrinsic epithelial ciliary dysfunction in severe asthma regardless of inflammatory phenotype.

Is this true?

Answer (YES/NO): NO